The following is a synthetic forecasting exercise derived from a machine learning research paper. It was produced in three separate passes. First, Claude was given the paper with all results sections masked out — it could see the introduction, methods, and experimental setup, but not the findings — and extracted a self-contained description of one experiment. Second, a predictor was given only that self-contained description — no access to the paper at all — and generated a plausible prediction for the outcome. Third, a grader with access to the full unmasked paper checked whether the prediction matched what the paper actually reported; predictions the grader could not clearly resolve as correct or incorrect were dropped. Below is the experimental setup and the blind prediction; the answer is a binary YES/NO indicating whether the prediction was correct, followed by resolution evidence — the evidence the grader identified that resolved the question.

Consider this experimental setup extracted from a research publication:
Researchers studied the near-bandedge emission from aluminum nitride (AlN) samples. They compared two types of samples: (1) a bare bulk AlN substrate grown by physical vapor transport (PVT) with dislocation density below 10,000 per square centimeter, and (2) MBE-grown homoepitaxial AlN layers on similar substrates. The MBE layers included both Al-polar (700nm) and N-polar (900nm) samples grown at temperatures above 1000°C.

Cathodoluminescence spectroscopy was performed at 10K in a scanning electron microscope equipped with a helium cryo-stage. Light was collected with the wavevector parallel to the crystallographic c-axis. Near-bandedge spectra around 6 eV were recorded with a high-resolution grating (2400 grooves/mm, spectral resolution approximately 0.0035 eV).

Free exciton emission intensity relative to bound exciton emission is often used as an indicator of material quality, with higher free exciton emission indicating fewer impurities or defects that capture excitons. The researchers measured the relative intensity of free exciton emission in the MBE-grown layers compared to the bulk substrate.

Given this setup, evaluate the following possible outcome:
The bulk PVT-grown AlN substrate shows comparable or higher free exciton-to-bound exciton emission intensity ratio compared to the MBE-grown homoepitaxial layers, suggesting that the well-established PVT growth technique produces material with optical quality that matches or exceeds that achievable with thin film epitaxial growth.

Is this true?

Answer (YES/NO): NO